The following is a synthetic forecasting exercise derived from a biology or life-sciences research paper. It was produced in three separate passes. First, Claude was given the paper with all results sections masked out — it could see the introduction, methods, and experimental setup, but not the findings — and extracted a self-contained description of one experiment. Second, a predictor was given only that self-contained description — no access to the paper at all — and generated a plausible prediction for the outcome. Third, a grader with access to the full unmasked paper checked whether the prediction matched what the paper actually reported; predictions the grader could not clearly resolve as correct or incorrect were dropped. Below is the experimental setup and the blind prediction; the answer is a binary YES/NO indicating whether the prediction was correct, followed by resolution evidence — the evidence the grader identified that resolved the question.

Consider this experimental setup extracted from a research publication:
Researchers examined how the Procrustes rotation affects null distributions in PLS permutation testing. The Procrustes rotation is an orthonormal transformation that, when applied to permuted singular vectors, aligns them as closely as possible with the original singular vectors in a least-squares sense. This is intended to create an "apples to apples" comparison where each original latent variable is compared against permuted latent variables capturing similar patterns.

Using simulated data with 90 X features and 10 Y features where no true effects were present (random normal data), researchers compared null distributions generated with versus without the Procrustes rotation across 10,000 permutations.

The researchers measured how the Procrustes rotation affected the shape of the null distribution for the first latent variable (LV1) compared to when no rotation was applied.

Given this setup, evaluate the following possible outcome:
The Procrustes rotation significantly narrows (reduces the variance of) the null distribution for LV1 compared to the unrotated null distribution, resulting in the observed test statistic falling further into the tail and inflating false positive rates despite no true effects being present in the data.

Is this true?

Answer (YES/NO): NO